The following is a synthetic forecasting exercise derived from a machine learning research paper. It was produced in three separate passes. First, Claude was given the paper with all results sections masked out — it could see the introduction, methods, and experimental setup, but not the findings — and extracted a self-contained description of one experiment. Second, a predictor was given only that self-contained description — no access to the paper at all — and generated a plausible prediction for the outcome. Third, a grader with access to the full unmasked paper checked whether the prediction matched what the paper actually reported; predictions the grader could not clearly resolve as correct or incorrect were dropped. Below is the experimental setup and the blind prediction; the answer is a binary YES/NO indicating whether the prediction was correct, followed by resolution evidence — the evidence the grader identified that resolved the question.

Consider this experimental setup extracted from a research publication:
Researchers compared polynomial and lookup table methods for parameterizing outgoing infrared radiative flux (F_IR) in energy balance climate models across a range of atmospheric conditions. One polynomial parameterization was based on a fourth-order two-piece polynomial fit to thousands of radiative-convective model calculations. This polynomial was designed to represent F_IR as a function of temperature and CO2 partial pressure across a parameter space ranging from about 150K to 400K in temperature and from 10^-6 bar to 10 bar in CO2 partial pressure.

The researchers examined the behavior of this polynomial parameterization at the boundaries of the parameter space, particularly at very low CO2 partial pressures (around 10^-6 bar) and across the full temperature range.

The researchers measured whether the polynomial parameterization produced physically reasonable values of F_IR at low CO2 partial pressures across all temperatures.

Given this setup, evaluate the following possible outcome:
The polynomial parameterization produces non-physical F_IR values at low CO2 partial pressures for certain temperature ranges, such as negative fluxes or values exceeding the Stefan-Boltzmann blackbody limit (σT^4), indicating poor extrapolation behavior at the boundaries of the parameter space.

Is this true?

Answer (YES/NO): YES